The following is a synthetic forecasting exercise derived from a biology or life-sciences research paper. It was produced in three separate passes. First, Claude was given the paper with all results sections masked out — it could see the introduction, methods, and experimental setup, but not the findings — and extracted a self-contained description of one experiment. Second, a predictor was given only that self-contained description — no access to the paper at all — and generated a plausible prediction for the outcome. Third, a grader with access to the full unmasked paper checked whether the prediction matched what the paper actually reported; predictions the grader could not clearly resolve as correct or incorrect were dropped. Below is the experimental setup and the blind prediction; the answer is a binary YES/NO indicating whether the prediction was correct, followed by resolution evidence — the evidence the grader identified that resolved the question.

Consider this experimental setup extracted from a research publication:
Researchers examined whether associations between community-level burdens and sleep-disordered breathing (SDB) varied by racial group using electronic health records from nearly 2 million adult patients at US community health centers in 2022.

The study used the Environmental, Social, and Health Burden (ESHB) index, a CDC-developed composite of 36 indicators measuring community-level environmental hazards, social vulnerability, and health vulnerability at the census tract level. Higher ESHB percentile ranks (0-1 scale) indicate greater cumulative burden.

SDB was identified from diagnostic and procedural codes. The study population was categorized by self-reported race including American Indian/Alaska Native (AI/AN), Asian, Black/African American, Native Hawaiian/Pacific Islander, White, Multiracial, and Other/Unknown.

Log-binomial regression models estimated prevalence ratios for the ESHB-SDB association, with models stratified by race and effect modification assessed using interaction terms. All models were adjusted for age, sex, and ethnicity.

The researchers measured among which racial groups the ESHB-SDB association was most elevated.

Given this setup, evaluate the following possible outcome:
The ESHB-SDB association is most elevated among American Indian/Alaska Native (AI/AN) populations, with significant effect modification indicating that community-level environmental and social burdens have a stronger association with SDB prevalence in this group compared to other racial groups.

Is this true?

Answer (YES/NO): NO